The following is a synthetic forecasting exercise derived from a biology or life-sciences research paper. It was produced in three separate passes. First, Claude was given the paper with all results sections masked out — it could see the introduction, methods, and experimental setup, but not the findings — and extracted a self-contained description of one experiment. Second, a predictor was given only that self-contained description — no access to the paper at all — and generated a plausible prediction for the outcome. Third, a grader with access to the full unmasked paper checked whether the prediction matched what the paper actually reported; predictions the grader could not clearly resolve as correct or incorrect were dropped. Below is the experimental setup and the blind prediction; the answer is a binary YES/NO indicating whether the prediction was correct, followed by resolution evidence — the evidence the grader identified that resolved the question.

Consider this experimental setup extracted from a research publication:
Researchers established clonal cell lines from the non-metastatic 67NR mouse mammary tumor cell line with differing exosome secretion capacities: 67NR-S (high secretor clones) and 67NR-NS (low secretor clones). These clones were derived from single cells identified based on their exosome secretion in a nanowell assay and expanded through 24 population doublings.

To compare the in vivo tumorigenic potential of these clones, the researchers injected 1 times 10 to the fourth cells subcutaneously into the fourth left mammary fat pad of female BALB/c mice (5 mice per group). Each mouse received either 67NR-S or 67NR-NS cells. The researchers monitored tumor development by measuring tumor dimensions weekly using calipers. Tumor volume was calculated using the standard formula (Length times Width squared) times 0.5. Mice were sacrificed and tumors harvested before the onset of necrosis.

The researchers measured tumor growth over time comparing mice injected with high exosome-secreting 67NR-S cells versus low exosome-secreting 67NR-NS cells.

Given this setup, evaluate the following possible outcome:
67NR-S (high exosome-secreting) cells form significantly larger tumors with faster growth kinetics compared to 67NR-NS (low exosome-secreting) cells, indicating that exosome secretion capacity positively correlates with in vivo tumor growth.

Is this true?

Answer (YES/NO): NO